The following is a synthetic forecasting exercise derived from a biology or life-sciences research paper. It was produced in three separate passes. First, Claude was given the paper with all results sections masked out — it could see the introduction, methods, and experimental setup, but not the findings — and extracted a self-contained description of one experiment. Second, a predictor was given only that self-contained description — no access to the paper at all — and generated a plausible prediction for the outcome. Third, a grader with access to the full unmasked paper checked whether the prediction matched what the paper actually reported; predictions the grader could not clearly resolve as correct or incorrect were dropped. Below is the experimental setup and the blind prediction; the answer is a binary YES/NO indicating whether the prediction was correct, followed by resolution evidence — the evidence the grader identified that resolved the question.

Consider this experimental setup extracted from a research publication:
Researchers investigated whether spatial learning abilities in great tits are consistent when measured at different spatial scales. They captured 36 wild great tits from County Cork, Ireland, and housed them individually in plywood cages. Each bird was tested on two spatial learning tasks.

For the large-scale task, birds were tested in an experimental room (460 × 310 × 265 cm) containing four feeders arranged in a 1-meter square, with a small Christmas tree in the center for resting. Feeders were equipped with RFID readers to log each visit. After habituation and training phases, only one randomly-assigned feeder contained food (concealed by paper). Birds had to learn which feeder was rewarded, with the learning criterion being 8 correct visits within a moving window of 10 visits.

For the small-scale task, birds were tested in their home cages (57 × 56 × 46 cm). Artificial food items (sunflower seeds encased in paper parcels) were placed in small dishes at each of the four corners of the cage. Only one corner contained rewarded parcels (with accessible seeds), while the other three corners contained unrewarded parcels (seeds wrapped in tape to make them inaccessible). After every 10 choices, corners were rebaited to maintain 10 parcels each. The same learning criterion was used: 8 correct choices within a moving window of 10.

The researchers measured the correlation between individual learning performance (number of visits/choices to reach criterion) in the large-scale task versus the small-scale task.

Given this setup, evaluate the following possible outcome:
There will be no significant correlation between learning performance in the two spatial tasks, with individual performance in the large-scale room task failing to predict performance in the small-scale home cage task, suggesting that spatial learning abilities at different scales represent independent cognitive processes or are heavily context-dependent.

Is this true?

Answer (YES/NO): YES